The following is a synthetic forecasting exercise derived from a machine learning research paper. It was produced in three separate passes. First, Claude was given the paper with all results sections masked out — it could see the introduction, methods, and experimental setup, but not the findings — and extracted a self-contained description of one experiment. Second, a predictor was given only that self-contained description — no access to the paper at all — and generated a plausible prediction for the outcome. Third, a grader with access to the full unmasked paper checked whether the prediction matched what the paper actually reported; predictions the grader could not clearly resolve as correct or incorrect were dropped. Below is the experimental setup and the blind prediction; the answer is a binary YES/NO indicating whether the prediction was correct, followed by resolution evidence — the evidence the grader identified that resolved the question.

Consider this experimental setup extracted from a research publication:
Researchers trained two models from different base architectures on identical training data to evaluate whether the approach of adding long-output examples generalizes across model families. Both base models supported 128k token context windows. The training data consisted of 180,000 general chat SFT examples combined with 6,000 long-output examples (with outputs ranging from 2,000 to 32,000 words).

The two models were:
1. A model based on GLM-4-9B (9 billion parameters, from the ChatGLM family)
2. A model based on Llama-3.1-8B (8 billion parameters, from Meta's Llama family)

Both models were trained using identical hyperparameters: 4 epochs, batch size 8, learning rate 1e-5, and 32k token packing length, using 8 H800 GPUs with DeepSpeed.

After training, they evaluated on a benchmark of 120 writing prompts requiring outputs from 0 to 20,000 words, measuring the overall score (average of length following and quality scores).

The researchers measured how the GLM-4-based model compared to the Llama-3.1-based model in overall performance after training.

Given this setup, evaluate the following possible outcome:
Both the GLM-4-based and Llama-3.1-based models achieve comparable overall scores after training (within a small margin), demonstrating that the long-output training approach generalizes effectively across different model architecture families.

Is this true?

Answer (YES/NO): YES